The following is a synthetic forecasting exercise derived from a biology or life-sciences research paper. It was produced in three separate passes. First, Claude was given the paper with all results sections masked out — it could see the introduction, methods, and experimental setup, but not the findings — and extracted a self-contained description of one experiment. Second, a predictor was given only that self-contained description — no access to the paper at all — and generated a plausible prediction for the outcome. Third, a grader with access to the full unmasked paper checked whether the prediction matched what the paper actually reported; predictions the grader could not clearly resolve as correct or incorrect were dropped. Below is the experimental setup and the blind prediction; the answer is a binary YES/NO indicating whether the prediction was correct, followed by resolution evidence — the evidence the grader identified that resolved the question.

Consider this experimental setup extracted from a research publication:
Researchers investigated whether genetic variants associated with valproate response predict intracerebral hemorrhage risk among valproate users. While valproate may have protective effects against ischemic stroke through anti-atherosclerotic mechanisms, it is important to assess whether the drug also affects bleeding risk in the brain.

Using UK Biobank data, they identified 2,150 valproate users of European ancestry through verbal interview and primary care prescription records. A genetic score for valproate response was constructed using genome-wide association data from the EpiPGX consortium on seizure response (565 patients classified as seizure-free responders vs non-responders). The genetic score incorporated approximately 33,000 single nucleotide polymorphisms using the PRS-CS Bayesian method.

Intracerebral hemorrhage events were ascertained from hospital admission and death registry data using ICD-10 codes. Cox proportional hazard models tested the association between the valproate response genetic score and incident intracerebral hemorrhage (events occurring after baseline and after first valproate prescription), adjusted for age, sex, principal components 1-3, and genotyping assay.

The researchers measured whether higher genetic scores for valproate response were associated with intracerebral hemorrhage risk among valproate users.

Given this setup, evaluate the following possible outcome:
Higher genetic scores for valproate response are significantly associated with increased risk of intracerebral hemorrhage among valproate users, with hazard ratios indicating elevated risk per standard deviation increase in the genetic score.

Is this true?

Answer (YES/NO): NO